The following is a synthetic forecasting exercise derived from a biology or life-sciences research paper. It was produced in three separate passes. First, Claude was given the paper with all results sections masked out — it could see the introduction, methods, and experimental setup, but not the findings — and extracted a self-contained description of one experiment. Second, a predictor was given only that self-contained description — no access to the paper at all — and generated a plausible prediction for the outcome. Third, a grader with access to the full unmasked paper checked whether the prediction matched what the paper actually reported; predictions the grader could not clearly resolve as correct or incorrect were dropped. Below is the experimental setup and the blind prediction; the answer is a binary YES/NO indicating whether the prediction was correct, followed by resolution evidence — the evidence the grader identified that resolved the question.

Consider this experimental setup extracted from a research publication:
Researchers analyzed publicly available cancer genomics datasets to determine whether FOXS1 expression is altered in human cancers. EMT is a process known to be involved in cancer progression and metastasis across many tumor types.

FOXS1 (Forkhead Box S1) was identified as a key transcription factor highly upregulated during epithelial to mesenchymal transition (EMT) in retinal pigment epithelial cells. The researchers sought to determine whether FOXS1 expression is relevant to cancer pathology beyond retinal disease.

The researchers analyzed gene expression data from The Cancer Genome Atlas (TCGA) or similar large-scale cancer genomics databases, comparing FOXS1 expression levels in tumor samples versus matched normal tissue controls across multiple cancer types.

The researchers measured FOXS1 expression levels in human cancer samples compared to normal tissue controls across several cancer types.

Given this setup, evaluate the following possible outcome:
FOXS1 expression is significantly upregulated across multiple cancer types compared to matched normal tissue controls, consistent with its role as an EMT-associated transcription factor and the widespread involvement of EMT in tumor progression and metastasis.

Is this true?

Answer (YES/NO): NO